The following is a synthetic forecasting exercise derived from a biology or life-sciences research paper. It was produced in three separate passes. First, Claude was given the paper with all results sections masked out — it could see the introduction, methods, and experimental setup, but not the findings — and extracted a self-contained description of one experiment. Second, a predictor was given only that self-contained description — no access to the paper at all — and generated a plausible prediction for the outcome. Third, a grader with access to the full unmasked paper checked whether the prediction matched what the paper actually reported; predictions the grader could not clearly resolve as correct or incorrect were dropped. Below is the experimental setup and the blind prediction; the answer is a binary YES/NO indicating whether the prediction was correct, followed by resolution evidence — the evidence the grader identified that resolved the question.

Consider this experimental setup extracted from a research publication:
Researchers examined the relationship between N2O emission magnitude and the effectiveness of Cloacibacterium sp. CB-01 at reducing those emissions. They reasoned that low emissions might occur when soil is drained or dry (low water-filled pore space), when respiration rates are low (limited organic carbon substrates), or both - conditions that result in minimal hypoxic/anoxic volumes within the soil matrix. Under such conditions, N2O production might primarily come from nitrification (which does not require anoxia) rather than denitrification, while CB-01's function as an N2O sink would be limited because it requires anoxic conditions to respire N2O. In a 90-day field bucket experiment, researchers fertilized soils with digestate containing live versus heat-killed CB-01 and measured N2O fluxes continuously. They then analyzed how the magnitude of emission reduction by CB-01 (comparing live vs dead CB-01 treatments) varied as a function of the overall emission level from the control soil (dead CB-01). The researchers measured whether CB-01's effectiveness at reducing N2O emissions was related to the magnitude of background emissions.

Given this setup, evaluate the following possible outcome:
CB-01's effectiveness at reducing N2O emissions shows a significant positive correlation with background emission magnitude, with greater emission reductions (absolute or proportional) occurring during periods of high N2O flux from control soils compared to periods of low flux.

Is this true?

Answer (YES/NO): YES